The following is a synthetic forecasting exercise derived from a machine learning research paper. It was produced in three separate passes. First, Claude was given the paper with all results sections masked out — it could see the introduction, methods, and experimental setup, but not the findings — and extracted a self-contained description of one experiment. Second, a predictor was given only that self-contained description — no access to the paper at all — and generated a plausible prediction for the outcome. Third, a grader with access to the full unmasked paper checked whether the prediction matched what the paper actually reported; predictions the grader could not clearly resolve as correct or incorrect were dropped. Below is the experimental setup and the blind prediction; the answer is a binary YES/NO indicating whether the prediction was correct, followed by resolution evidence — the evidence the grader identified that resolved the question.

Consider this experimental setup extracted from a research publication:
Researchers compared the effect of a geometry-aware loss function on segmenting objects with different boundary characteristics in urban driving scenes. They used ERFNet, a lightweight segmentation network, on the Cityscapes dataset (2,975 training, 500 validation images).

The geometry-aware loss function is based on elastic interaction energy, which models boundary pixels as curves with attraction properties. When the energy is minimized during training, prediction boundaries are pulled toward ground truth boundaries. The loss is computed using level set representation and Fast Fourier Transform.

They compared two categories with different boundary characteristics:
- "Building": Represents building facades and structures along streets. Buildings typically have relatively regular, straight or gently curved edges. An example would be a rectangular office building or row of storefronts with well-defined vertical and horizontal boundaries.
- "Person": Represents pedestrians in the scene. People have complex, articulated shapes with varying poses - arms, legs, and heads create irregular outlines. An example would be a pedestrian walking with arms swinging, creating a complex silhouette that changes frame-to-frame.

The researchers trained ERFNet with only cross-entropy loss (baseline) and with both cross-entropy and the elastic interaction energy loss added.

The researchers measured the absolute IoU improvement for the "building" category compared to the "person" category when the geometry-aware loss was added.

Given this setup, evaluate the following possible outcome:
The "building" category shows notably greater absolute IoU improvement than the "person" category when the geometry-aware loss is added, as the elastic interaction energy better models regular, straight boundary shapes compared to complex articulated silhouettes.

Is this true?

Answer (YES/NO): NO